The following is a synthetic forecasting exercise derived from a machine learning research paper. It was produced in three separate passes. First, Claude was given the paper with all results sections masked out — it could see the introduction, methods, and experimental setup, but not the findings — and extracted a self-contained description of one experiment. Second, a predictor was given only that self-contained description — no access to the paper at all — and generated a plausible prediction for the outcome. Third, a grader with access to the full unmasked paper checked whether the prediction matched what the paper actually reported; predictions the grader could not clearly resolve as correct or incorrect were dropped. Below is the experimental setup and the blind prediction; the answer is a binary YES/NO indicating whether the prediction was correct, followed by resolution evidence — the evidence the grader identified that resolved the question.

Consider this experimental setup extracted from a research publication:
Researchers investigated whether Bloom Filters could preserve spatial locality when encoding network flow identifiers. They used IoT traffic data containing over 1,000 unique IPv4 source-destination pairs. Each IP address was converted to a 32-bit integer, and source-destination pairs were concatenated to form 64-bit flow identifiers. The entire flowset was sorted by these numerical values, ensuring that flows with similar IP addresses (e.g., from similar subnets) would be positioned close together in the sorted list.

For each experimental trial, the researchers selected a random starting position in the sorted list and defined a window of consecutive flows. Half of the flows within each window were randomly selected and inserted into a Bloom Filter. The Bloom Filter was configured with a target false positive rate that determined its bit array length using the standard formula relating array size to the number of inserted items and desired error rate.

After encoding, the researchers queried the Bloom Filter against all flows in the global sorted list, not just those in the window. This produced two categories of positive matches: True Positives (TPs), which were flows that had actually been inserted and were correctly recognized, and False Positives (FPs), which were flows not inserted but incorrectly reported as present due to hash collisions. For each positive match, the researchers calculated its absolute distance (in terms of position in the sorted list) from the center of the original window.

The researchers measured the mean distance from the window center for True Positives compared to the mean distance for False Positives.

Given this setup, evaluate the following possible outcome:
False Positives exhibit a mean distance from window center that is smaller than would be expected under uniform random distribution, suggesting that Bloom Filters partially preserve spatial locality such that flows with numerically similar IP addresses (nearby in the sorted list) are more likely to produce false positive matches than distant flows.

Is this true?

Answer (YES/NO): YES